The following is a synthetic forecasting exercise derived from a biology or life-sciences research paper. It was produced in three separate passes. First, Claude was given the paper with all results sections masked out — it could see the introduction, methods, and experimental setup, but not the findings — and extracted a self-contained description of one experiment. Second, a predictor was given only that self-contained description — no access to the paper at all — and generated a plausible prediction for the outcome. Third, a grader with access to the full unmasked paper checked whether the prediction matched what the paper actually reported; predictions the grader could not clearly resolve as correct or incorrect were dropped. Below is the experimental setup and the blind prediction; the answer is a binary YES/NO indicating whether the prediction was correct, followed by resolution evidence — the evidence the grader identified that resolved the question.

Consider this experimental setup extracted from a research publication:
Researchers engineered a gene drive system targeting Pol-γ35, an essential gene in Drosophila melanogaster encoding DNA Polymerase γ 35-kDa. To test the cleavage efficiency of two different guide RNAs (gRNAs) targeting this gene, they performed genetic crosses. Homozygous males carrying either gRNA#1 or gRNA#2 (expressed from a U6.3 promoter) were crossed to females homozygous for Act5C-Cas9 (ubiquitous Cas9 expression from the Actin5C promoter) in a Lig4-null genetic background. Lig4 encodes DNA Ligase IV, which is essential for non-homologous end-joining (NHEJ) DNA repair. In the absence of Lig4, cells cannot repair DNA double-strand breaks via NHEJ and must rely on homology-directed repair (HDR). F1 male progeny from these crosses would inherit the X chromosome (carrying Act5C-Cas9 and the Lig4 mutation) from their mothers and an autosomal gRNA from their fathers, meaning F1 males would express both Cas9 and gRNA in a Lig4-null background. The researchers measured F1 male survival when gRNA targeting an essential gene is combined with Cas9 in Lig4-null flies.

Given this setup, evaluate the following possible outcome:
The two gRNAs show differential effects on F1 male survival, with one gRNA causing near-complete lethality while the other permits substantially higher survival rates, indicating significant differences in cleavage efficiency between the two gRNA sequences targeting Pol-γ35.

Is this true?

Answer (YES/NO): NO